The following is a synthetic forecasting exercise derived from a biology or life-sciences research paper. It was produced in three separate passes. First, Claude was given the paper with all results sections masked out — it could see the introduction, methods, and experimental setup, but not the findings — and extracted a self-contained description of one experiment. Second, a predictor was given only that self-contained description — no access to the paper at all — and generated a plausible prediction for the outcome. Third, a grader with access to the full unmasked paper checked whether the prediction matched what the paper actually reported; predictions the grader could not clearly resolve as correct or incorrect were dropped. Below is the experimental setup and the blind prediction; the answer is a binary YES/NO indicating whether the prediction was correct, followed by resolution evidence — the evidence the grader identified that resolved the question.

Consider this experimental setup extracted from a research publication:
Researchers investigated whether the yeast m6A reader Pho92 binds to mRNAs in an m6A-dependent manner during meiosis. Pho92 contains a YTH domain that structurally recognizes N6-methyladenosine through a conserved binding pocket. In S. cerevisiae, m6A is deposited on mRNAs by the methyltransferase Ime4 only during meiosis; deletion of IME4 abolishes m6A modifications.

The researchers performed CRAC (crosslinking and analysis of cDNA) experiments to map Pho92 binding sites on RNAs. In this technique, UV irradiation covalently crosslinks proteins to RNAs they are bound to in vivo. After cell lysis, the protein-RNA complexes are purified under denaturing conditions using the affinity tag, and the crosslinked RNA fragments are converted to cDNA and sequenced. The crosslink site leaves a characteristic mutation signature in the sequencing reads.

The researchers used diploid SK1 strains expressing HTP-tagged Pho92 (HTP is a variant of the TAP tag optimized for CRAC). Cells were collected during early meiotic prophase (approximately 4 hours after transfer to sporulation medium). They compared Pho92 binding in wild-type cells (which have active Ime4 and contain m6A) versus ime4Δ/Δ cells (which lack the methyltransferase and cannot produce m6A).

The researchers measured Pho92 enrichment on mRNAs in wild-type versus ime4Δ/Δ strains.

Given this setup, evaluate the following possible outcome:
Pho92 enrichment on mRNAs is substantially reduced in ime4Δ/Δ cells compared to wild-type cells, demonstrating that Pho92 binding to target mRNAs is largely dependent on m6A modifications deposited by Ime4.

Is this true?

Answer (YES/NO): YES